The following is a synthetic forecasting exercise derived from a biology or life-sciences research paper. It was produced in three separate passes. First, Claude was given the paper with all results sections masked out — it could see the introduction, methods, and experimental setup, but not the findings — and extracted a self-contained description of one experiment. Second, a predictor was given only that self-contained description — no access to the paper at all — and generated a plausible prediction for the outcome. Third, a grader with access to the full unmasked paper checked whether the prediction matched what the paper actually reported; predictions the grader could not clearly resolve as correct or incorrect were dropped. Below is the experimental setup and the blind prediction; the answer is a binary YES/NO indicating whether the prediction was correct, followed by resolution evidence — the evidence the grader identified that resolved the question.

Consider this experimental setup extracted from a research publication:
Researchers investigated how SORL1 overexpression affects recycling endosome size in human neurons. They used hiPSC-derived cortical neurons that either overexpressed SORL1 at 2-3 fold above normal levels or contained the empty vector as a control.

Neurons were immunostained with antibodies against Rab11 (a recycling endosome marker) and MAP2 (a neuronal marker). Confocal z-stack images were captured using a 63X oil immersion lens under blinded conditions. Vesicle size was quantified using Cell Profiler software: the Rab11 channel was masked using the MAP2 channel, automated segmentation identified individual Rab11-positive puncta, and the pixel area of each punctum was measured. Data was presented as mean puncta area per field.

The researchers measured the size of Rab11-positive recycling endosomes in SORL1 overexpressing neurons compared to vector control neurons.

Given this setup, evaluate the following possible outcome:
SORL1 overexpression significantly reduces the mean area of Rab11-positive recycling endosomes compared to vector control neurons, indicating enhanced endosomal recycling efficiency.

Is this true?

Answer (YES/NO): YES